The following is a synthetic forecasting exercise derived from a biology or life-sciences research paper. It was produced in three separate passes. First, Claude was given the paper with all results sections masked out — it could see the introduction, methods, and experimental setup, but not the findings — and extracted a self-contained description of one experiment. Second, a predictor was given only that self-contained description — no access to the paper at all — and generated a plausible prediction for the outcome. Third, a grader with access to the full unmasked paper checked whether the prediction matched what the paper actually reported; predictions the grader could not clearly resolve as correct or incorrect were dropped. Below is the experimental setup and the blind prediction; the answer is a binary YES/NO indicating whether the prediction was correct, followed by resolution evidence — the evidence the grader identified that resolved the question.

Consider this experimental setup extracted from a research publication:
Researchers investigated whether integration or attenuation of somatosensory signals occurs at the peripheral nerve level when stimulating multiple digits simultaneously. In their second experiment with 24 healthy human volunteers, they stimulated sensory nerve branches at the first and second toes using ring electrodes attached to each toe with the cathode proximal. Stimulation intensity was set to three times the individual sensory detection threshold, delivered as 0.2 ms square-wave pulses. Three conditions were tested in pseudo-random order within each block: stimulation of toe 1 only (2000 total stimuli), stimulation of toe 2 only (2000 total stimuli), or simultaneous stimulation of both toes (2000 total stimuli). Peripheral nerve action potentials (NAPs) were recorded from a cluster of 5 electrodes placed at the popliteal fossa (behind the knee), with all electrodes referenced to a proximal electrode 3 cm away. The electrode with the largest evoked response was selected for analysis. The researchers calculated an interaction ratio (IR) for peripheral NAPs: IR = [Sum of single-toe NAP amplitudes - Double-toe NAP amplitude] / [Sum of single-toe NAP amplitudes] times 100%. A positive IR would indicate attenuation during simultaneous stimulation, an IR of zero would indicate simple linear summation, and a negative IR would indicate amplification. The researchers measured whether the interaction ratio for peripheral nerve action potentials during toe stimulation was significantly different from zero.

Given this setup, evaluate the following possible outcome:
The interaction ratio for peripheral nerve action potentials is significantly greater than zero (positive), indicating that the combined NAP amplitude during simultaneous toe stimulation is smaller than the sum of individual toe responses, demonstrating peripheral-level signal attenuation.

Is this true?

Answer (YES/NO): NO